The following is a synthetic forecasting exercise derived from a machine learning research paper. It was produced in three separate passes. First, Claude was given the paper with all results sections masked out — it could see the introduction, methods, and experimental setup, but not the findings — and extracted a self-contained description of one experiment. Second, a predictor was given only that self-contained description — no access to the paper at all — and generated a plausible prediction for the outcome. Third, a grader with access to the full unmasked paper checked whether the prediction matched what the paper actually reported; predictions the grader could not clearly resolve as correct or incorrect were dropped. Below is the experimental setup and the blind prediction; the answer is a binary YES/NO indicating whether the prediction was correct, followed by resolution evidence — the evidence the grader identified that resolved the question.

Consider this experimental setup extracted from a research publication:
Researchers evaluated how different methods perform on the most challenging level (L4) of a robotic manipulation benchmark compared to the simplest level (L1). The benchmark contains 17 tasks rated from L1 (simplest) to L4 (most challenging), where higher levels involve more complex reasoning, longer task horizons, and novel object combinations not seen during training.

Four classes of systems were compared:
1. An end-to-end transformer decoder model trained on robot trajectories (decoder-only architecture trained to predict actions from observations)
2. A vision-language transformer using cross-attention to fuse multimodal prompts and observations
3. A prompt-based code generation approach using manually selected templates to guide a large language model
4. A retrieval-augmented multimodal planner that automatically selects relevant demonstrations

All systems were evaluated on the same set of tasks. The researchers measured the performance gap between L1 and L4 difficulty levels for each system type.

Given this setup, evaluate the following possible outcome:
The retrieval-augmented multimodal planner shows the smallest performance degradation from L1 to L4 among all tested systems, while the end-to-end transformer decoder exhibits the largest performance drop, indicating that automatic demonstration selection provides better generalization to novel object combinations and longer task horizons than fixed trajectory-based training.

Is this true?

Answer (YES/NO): NO